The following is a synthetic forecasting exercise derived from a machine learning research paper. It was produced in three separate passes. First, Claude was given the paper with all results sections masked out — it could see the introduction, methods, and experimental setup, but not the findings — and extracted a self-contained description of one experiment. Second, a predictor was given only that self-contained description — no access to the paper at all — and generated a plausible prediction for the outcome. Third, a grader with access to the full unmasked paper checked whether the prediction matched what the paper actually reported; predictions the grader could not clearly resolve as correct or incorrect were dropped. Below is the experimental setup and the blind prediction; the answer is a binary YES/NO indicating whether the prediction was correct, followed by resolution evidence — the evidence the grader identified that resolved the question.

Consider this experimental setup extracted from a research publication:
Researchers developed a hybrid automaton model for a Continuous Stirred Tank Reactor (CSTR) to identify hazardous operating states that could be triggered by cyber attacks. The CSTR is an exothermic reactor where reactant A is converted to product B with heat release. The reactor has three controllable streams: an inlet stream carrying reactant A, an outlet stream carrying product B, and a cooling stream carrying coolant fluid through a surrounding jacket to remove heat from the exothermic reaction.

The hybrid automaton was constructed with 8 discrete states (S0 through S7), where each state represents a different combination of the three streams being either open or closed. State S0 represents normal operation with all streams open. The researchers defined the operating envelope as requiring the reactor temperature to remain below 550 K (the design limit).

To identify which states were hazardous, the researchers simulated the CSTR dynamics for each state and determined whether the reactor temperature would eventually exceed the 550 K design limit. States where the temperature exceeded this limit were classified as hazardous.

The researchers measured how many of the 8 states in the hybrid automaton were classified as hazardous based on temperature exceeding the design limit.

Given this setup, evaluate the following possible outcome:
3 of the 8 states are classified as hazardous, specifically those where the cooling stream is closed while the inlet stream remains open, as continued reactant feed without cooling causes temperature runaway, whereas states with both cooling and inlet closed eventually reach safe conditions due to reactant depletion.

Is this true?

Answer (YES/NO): NO